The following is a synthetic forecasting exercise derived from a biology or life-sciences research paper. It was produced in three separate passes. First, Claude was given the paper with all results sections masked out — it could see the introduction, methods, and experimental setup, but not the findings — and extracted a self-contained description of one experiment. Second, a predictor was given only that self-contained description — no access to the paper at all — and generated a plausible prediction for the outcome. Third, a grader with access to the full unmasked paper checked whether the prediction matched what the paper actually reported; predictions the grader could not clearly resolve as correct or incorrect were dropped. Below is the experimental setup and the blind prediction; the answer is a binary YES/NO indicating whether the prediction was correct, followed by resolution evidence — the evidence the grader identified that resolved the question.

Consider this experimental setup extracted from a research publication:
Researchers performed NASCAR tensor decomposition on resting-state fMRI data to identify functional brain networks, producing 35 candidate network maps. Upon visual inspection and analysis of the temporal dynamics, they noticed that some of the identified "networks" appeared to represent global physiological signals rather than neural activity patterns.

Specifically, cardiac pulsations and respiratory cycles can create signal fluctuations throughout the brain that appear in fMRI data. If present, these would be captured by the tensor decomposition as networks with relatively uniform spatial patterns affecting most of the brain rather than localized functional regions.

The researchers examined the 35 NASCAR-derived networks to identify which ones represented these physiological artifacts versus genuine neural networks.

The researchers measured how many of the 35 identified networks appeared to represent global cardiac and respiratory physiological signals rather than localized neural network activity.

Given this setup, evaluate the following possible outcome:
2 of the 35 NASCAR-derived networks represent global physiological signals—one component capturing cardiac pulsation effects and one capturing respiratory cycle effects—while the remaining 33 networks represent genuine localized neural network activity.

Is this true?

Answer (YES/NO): YES